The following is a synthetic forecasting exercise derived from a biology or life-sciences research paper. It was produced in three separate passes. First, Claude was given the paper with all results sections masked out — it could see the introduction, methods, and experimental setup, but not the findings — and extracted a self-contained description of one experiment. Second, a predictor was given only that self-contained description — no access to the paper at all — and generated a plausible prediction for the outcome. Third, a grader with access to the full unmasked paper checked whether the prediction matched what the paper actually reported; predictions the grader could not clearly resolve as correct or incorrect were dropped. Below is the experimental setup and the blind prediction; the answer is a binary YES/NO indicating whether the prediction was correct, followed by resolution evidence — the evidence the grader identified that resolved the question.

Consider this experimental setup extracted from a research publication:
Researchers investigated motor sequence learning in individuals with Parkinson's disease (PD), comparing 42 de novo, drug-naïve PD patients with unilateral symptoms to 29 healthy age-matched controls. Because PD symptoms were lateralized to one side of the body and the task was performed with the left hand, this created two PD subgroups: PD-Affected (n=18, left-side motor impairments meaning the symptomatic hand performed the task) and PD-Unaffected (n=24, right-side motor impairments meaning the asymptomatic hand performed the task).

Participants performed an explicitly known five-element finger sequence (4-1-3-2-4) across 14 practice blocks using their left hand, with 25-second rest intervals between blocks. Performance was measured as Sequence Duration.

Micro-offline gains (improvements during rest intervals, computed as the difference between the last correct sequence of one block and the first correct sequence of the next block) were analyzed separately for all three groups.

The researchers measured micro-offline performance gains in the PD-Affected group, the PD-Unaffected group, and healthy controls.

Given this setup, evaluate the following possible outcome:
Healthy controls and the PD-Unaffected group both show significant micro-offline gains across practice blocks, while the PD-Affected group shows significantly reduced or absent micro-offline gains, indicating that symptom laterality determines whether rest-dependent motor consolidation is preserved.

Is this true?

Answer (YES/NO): NO